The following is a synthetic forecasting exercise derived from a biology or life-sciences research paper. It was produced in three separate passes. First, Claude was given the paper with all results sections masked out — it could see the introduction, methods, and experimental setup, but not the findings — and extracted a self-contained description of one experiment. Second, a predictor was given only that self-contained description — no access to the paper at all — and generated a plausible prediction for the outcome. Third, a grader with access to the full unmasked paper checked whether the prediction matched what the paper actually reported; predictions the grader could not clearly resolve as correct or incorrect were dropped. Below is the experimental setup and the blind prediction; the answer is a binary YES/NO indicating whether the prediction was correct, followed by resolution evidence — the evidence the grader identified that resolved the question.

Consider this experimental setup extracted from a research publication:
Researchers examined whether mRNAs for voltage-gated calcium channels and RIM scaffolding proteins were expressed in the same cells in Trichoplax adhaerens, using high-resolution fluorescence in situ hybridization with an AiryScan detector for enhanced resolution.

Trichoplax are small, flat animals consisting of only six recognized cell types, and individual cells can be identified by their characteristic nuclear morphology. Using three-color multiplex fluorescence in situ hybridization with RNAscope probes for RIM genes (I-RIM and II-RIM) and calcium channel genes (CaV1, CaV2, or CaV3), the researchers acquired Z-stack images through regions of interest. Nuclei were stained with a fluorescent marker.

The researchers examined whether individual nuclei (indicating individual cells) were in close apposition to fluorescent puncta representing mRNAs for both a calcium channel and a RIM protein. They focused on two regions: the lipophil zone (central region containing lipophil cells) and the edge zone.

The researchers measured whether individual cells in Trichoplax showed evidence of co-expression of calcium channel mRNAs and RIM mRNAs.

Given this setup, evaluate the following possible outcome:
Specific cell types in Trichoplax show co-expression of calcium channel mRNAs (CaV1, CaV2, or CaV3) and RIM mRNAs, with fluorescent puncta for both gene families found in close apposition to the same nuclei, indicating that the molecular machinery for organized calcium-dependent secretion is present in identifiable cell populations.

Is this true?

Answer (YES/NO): YES